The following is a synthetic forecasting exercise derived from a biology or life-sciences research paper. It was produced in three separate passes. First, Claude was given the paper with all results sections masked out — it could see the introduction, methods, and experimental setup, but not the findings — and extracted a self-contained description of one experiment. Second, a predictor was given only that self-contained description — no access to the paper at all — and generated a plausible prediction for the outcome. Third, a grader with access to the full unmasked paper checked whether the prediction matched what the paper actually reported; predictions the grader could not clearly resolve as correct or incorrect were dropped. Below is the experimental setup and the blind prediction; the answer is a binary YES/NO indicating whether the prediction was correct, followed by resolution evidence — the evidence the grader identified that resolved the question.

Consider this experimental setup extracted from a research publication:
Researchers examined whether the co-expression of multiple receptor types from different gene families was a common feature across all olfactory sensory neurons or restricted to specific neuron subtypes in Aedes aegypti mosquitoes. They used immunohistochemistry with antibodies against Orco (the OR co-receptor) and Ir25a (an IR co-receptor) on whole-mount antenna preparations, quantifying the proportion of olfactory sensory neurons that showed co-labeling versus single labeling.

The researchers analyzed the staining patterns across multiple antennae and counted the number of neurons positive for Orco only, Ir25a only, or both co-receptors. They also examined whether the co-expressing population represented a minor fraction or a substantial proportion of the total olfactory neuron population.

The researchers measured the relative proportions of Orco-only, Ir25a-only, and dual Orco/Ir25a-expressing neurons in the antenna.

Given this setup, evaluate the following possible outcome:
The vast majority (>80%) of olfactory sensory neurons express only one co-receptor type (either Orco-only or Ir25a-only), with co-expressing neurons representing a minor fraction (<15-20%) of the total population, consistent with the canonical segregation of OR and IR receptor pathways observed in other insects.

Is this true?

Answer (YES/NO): NO